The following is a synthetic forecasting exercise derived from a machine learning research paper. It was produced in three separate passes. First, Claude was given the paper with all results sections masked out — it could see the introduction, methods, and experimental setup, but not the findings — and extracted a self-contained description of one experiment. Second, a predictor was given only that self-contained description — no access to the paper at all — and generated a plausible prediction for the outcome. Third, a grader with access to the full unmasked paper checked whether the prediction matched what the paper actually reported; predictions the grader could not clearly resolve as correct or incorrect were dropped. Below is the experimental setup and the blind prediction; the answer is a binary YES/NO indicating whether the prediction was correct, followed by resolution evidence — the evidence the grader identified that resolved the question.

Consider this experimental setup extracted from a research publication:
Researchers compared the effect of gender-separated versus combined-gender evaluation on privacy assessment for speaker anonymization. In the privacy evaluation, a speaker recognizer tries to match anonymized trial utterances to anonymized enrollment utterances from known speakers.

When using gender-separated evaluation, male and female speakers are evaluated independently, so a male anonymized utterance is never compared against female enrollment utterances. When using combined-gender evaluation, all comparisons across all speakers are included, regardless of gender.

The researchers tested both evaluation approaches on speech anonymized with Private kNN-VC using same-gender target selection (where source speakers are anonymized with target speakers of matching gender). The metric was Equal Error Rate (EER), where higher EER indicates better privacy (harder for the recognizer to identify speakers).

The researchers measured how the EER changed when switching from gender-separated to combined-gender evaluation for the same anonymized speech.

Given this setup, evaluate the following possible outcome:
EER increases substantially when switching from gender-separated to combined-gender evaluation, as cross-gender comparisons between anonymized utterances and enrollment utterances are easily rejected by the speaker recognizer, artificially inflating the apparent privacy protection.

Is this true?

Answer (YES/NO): NO